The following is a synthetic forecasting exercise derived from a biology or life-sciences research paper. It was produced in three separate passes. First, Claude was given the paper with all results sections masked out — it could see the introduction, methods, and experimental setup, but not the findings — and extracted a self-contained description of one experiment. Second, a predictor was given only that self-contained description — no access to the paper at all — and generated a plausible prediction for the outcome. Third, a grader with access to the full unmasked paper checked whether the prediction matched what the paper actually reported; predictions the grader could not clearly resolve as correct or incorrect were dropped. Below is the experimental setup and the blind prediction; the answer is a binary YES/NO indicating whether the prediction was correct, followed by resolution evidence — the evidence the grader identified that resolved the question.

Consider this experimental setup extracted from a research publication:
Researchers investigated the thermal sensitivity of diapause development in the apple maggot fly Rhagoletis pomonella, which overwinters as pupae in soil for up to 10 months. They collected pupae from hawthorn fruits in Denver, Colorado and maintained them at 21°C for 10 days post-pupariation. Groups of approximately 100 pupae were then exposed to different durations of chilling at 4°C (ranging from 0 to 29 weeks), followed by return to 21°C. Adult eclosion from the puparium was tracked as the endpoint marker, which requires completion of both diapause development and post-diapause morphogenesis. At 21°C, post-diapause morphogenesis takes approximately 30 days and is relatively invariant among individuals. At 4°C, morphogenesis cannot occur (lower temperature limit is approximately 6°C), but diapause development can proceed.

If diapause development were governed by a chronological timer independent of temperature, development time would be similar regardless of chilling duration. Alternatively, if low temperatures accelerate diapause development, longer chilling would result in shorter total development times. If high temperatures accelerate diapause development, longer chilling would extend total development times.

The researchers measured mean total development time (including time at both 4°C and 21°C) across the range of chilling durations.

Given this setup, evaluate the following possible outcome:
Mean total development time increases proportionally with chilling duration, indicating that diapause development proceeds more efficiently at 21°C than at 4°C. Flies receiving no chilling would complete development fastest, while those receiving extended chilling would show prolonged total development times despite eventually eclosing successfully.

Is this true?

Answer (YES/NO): NO